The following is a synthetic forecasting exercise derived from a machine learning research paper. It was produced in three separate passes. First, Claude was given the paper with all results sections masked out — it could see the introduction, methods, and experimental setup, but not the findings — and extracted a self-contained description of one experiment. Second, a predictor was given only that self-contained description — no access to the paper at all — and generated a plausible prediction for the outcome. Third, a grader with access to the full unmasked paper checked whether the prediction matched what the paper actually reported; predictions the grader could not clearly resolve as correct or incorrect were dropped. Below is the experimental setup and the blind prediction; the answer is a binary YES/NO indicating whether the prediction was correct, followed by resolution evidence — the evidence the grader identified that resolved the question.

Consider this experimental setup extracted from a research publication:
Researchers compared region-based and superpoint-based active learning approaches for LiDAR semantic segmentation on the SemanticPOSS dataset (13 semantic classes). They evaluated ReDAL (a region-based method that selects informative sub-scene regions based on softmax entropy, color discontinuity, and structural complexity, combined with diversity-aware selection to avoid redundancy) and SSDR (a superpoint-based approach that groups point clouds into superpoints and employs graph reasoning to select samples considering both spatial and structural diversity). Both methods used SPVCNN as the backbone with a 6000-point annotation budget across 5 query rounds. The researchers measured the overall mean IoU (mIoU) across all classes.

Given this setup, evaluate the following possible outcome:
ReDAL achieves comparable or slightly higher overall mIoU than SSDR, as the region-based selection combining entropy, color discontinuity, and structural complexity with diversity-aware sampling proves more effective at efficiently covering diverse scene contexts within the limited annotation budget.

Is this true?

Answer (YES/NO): NO